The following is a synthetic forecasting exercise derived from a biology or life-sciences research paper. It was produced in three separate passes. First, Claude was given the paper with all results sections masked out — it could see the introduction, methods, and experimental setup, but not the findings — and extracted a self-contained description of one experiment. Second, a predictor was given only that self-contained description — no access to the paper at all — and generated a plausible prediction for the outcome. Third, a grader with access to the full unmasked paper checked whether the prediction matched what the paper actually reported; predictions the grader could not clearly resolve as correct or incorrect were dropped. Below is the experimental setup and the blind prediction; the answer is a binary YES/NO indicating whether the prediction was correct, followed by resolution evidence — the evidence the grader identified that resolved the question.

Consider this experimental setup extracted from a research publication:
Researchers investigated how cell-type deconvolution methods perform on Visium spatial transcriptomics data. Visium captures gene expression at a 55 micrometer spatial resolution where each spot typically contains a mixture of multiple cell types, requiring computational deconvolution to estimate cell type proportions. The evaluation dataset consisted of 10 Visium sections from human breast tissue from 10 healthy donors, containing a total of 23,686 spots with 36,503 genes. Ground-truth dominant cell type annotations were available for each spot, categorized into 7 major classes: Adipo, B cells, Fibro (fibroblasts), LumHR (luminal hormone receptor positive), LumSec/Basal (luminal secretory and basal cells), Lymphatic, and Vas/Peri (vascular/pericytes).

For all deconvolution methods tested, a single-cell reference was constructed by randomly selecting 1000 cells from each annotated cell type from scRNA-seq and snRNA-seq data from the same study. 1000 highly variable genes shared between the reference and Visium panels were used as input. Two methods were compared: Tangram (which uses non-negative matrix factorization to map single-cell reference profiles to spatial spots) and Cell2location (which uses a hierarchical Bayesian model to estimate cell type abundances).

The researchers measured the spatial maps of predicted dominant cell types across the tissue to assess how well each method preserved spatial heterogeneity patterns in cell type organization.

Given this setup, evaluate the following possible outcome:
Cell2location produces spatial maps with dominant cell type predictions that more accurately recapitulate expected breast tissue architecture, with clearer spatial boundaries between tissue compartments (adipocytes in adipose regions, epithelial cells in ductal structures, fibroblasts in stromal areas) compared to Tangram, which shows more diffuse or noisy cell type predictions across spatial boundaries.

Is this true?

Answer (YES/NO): NO